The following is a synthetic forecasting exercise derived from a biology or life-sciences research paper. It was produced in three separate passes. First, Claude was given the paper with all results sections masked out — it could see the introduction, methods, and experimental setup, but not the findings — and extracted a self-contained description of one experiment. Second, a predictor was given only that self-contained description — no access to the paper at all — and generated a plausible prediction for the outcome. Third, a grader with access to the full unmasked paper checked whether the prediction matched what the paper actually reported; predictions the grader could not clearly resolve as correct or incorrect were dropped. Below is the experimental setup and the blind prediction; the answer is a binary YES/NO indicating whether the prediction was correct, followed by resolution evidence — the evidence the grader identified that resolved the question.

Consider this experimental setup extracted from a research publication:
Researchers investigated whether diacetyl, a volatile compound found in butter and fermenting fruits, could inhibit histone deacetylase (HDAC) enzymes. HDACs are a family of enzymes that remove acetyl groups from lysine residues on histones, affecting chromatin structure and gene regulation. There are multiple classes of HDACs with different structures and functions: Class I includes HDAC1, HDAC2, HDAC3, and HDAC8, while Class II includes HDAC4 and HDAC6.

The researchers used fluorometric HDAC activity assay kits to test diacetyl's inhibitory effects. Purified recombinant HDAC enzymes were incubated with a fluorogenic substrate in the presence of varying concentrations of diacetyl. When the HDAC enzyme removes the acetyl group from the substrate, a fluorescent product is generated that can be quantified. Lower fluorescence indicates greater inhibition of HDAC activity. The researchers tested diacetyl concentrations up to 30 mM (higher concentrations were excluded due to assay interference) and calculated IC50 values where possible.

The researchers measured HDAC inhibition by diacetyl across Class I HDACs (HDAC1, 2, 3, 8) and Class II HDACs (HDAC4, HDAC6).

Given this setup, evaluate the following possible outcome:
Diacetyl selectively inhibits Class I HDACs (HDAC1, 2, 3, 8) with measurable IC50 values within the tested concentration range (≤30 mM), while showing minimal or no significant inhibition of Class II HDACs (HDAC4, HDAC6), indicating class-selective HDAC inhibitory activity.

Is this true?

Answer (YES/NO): NO